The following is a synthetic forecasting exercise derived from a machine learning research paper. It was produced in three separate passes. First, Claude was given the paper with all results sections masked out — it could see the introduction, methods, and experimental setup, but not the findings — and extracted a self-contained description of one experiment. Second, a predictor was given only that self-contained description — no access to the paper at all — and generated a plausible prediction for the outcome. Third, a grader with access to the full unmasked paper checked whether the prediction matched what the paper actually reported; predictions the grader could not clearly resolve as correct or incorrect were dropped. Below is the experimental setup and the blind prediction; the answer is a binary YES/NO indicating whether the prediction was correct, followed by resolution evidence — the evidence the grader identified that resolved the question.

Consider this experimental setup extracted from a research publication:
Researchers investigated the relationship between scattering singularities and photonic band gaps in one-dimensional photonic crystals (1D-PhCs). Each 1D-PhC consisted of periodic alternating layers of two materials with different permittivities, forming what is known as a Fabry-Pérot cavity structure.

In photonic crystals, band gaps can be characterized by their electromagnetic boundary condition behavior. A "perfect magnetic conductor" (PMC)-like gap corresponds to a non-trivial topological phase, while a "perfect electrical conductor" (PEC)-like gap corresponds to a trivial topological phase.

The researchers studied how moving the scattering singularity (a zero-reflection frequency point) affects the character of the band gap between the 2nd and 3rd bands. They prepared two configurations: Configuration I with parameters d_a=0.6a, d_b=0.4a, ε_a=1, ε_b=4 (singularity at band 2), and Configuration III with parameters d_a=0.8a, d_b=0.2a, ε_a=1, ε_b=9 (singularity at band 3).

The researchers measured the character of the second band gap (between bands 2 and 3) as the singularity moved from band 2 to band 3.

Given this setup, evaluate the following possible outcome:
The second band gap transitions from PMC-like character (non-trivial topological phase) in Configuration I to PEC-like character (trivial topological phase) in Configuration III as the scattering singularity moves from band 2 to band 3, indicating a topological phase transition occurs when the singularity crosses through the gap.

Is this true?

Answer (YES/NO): YES